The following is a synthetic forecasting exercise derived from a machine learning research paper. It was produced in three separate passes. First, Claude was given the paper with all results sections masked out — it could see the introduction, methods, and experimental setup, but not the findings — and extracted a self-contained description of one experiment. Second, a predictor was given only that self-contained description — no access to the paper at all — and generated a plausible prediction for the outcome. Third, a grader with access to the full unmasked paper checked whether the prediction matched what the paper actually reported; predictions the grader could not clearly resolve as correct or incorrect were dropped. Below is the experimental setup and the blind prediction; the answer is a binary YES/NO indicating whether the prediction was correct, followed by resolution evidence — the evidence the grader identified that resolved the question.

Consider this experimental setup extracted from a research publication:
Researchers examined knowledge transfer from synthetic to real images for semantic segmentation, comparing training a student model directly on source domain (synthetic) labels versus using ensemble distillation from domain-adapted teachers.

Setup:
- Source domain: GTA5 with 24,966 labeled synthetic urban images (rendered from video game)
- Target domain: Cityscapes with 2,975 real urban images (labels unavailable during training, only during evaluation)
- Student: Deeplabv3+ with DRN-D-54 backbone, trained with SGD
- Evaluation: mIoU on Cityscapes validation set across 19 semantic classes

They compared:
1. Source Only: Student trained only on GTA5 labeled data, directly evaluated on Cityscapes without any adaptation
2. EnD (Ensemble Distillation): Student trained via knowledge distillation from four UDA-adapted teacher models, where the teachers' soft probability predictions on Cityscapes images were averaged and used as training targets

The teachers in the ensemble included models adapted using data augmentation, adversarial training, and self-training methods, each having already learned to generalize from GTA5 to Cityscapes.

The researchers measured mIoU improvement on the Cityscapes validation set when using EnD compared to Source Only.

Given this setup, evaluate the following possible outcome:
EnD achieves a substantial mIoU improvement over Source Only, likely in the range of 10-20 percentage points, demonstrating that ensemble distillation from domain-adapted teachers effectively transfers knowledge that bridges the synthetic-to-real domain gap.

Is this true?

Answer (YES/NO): YES